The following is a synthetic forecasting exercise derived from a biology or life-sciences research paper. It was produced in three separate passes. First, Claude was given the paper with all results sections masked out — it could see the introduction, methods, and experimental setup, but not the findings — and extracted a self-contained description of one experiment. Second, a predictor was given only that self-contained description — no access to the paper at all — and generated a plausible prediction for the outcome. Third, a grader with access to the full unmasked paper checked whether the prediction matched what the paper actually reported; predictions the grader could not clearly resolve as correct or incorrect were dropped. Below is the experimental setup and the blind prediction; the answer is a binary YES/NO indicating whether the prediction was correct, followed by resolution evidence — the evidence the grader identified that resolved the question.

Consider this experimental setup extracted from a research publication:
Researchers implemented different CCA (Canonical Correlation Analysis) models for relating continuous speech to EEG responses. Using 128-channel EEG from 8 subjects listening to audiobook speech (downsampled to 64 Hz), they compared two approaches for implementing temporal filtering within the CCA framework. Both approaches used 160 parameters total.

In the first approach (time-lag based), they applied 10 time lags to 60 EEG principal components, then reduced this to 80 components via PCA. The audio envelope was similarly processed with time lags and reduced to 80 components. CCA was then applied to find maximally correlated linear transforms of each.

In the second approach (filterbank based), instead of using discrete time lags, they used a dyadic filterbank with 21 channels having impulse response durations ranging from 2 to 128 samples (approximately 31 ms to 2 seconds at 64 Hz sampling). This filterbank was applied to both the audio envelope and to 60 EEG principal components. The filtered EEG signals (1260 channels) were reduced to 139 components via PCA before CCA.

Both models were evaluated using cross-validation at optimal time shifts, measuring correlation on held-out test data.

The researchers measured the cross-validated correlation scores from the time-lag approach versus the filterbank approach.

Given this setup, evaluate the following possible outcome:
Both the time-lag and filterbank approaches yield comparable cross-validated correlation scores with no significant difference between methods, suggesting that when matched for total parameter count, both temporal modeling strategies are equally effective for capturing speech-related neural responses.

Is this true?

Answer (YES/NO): NO